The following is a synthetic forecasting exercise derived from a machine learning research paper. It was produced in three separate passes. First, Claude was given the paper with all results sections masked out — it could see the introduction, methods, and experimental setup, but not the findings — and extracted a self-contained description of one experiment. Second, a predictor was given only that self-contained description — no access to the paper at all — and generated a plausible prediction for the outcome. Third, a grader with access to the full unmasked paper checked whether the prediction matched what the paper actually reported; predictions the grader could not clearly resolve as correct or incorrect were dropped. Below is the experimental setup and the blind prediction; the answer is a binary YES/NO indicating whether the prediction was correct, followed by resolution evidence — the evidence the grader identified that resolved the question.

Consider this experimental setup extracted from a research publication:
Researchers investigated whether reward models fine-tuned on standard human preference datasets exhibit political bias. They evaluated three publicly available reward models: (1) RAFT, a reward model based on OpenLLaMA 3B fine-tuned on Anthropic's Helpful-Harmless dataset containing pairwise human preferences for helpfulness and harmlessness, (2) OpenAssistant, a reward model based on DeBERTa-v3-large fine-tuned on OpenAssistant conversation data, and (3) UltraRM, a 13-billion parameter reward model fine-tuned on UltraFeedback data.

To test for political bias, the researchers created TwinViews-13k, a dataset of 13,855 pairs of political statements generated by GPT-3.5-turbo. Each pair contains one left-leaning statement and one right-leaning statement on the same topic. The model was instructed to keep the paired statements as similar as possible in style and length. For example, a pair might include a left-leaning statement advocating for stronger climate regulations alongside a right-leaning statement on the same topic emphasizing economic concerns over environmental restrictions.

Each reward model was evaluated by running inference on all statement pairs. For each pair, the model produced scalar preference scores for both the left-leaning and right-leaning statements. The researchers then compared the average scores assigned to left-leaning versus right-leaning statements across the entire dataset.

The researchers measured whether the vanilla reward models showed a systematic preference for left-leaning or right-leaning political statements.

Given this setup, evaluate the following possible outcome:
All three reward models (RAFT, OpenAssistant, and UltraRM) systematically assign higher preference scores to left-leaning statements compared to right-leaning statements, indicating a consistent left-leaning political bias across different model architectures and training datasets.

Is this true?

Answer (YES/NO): YES